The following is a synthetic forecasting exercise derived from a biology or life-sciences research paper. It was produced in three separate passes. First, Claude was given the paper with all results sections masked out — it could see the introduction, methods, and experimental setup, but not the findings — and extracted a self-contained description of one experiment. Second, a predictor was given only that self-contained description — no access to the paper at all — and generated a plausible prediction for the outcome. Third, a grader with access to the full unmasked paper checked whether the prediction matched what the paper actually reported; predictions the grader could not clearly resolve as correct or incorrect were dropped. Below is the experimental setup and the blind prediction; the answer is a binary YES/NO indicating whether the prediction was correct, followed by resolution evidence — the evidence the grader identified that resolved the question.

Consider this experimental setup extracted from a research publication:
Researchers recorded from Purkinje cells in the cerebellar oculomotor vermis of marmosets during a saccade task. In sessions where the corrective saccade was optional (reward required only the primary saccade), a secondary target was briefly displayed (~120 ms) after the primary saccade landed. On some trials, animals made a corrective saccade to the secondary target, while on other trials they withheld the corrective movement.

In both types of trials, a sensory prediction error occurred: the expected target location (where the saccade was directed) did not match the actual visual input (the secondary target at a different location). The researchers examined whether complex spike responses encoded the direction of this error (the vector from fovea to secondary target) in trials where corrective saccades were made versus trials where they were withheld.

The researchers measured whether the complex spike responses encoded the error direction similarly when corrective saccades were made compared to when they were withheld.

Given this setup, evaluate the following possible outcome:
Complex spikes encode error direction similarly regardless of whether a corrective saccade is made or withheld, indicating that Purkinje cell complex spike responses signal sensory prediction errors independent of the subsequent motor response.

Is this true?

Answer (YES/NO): NO